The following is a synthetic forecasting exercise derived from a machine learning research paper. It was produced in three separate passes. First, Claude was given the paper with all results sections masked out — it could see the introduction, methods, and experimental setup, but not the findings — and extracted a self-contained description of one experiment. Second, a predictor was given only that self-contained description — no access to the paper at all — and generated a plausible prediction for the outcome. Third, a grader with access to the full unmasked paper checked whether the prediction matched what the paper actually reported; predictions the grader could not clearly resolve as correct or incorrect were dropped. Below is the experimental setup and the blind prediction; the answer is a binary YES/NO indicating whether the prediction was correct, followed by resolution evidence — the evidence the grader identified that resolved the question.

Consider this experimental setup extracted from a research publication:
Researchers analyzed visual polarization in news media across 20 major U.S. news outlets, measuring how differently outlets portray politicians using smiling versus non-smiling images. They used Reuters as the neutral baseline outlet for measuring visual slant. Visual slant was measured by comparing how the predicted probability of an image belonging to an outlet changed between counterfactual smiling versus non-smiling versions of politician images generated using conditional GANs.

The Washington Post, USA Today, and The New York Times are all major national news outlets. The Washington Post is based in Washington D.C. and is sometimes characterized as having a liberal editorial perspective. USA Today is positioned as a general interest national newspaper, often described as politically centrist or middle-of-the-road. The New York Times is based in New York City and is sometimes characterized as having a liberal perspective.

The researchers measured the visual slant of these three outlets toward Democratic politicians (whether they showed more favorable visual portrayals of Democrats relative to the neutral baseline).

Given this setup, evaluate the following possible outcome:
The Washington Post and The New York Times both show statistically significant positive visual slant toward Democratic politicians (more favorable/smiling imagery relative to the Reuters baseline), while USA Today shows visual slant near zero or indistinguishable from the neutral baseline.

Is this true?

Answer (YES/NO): NO